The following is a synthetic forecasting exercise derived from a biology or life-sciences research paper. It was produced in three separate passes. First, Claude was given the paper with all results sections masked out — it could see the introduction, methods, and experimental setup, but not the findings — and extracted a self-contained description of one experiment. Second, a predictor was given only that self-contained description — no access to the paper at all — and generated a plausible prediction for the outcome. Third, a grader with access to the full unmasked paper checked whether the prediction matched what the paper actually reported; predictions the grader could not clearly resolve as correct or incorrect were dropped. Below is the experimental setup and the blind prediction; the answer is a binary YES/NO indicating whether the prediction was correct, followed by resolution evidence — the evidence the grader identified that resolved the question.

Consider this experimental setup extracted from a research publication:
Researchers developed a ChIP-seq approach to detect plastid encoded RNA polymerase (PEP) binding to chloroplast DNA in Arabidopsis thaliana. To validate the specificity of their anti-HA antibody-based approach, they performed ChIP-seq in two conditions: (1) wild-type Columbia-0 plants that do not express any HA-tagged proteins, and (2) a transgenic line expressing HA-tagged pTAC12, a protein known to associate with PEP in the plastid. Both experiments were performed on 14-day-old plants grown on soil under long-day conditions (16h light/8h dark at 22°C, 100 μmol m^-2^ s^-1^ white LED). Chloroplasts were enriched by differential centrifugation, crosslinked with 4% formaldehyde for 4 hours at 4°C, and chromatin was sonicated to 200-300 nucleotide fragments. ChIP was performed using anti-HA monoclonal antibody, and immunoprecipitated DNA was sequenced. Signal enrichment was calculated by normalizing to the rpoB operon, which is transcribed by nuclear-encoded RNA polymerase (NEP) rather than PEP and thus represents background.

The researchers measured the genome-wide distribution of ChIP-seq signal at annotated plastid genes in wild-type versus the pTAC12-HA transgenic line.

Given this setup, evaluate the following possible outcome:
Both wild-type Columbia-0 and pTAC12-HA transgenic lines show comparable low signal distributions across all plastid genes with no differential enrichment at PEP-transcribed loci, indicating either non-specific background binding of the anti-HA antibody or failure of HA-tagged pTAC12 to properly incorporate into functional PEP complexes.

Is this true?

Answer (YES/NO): NO